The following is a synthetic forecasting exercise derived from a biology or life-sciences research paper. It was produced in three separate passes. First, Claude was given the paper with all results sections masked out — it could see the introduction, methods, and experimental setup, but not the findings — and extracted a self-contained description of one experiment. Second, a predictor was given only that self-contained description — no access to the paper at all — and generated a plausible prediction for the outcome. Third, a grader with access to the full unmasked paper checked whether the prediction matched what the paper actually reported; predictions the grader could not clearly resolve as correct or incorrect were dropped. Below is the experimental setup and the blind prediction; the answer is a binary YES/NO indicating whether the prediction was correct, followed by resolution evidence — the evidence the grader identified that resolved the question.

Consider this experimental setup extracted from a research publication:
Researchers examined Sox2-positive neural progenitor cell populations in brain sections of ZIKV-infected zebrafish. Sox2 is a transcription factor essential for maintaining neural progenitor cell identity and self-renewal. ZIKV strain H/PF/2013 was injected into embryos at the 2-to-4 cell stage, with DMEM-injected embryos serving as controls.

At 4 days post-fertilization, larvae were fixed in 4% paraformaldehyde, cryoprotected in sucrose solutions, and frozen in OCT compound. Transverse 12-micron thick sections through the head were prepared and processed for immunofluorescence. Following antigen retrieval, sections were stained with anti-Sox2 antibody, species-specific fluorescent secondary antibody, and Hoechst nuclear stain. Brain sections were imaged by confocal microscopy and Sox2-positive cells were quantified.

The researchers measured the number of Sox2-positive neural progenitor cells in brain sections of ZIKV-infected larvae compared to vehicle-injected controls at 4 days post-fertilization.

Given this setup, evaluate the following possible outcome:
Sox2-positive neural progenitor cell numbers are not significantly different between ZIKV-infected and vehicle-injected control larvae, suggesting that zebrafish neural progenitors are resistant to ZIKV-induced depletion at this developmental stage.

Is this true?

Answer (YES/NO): NO